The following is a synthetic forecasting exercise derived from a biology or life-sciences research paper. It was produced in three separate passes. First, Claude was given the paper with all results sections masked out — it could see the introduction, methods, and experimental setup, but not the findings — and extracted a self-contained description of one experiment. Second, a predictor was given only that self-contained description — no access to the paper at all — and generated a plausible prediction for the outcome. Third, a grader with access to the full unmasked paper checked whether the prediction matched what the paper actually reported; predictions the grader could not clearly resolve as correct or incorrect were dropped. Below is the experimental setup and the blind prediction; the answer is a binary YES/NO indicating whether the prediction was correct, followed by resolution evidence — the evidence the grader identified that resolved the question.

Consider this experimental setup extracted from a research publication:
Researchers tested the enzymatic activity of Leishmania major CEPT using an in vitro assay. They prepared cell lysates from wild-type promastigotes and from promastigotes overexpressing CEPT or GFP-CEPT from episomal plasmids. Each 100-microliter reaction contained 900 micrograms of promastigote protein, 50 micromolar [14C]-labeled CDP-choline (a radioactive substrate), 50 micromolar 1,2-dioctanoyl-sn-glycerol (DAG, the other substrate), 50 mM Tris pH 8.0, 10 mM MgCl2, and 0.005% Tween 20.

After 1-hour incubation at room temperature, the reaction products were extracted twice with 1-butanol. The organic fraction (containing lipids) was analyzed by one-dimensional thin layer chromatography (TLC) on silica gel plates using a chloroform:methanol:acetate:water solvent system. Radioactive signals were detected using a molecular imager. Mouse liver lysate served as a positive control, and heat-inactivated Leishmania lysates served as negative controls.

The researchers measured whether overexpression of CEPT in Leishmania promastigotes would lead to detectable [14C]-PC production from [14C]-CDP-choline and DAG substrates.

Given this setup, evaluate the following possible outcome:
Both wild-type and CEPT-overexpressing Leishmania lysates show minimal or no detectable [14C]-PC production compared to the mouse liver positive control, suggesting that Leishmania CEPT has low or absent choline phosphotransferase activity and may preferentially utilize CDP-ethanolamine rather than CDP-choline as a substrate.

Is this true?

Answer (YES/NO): NO